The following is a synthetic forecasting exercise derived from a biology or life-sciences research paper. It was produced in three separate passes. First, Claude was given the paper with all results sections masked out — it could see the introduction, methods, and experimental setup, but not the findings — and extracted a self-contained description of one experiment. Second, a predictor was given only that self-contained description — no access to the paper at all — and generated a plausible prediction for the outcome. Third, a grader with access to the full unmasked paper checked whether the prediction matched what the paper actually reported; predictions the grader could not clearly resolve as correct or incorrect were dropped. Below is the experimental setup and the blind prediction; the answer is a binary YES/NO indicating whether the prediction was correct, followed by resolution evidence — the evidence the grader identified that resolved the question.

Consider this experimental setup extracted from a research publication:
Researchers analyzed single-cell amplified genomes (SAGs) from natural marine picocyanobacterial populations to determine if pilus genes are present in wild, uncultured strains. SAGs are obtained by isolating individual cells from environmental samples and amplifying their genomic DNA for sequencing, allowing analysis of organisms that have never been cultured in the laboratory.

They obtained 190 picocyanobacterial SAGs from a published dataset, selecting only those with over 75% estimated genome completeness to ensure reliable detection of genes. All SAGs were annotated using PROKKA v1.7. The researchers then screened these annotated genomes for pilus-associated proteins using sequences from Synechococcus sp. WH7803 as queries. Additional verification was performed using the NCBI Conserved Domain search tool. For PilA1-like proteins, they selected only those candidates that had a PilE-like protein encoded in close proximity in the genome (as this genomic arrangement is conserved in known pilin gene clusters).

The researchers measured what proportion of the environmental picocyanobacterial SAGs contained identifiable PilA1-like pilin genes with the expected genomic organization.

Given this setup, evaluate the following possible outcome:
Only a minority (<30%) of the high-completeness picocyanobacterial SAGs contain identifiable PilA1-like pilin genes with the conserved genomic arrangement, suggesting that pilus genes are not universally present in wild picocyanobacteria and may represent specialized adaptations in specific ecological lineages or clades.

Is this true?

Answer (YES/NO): YES